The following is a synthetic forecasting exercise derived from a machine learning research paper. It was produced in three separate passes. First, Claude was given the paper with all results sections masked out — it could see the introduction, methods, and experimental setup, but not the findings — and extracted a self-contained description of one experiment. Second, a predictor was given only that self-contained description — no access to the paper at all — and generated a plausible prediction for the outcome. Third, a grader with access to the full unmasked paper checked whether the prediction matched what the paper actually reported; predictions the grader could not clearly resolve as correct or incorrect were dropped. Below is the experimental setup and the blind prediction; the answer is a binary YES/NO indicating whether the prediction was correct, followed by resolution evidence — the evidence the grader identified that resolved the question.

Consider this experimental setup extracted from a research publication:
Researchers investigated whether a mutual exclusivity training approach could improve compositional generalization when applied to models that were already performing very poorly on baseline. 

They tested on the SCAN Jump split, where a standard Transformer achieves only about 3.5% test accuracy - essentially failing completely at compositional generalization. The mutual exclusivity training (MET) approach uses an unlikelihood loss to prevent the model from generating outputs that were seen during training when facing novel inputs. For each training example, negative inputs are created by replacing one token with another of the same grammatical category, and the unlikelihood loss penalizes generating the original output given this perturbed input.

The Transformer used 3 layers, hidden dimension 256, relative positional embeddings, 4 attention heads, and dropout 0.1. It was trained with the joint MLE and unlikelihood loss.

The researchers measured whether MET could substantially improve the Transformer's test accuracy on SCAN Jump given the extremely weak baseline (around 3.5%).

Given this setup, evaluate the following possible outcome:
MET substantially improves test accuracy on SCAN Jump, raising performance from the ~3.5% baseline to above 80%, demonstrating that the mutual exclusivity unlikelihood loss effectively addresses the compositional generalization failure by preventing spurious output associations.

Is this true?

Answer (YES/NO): NO